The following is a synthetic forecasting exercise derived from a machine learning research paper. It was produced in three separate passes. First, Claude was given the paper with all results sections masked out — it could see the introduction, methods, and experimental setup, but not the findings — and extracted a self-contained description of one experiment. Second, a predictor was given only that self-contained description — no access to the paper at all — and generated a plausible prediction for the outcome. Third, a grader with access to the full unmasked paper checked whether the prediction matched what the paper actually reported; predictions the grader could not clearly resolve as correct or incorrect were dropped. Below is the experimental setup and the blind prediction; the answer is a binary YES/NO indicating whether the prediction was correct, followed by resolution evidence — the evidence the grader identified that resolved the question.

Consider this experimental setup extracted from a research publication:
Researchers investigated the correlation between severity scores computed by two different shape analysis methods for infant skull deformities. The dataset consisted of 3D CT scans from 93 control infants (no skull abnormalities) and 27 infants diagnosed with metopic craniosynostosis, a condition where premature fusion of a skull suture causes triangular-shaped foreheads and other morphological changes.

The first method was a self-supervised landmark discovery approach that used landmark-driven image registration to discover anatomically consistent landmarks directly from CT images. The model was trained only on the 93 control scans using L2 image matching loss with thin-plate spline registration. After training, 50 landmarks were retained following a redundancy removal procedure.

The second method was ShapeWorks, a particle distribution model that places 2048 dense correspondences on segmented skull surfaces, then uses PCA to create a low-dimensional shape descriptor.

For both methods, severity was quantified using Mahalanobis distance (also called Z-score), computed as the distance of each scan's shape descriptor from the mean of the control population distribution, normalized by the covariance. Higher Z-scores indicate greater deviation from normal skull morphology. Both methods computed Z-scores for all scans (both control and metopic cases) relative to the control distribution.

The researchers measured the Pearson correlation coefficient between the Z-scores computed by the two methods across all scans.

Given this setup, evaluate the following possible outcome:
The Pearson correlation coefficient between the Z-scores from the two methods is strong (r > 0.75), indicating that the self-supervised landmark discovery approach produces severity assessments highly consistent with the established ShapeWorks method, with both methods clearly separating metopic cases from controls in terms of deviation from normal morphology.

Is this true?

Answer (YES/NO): YES